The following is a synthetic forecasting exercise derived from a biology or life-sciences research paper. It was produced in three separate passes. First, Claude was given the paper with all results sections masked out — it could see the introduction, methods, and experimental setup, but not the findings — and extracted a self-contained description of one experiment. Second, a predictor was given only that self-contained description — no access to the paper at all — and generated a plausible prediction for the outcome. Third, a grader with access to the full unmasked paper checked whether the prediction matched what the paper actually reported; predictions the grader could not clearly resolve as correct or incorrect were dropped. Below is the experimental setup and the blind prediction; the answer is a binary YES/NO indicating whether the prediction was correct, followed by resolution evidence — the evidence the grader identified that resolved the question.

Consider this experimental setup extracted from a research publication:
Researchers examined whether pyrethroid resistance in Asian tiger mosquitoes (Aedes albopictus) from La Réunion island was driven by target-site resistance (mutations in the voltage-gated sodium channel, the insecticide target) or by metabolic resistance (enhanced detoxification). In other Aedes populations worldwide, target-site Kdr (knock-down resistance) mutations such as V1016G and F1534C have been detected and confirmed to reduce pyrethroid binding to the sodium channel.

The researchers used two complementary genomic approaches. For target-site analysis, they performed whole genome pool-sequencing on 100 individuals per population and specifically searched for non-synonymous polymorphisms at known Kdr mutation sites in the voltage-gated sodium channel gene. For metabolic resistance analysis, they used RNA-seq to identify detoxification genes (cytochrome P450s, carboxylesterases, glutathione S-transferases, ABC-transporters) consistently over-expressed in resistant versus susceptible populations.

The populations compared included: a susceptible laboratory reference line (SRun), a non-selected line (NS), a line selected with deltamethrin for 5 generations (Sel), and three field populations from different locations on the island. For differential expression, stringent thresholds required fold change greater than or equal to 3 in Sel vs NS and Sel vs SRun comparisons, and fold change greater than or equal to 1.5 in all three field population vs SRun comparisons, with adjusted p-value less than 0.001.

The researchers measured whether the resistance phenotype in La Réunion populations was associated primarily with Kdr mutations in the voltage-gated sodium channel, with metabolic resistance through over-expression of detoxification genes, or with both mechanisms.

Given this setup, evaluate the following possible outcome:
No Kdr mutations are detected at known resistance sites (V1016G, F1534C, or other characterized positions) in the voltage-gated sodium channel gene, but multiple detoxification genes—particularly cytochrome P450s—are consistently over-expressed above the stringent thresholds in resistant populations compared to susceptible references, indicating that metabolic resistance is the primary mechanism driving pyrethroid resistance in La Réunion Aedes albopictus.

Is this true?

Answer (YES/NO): YES